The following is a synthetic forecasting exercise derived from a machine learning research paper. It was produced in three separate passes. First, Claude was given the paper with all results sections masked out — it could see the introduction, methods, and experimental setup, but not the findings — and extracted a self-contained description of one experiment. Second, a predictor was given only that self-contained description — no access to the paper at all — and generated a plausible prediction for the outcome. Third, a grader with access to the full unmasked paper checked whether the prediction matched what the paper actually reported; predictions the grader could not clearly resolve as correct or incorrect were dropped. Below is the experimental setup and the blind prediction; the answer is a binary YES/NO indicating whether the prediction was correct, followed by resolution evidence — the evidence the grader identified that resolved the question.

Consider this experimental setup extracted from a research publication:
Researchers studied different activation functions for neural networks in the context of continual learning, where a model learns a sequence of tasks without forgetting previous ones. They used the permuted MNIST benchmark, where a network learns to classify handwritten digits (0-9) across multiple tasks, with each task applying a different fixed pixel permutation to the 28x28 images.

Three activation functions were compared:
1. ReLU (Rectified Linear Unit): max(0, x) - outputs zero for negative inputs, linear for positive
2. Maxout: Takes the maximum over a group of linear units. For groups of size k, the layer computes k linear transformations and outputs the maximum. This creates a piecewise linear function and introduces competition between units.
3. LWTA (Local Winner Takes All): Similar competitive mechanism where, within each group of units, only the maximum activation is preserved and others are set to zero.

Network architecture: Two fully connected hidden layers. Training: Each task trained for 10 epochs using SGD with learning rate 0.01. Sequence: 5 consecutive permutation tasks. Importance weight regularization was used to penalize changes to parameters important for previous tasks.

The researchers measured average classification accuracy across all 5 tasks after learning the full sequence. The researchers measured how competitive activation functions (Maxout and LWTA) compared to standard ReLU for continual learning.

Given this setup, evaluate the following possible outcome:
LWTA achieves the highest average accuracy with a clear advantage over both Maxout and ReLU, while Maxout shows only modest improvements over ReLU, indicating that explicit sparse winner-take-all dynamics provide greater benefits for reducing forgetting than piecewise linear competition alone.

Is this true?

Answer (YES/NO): NO